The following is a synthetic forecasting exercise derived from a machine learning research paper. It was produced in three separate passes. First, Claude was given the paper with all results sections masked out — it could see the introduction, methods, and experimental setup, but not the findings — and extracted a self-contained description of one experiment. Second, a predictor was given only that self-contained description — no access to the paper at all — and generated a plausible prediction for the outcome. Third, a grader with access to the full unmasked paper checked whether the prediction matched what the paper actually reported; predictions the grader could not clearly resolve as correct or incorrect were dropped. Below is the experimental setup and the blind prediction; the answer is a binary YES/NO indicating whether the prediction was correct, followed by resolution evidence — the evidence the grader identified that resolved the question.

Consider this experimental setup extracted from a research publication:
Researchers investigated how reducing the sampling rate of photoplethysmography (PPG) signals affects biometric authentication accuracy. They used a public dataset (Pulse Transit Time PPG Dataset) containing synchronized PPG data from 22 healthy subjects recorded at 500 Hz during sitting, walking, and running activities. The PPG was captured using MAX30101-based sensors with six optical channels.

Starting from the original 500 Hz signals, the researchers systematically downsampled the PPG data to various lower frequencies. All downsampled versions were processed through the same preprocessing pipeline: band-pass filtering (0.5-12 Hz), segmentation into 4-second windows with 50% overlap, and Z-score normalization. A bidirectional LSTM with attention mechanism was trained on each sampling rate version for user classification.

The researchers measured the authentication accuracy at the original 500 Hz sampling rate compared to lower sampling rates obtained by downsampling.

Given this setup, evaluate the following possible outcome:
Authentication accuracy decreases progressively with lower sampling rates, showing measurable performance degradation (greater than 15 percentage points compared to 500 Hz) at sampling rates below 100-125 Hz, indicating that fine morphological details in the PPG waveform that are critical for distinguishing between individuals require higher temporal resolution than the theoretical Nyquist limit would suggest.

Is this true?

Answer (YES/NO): NO